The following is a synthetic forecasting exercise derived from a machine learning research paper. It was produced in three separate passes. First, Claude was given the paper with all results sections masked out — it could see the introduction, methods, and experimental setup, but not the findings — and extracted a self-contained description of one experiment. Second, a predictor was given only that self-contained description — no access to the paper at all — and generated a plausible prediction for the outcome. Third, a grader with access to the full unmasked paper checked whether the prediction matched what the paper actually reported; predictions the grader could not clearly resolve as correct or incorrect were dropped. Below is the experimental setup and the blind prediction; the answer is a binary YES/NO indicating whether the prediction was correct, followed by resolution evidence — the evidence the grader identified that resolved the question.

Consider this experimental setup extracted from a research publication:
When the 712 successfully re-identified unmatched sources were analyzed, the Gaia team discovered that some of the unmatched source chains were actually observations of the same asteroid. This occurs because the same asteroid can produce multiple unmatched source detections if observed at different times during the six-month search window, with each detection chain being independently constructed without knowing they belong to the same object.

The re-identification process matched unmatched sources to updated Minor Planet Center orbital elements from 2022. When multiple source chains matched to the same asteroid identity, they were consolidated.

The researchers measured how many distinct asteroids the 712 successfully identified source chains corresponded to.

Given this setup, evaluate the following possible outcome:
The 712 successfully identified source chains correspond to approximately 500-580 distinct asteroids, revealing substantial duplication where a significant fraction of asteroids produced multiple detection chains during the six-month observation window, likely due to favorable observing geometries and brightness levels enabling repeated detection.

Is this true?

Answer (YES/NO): YES